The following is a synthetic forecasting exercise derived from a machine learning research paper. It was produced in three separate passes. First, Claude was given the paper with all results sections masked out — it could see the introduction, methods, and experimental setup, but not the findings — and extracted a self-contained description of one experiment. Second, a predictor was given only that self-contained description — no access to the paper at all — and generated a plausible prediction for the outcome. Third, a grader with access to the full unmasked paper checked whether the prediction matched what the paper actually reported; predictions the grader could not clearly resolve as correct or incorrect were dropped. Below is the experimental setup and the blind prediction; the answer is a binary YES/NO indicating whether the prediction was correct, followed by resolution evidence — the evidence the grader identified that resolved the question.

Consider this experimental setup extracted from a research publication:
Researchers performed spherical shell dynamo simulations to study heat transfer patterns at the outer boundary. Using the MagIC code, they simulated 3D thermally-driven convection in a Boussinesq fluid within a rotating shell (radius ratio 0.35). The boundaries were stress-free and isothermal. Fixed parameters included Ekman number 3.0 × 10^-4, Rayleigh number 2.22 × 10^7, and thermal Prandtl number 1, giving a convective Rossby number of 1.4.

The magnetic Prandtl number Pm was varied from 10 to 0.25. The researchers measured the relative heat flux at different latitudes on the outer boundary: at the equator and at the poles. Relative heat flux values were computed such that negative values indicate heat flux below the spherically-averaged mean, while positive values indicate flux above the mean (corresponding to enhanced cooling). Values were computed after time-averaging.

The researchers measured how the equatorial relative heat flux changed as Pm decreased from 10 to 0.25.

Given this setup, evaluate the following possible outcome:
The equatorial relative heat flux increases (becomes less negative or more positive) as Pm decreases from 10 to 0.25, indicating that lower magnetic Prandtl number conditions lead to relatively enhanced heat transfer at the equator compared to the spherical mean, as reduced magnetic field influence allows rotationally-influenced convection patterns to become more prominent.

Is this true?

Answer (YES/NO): YES